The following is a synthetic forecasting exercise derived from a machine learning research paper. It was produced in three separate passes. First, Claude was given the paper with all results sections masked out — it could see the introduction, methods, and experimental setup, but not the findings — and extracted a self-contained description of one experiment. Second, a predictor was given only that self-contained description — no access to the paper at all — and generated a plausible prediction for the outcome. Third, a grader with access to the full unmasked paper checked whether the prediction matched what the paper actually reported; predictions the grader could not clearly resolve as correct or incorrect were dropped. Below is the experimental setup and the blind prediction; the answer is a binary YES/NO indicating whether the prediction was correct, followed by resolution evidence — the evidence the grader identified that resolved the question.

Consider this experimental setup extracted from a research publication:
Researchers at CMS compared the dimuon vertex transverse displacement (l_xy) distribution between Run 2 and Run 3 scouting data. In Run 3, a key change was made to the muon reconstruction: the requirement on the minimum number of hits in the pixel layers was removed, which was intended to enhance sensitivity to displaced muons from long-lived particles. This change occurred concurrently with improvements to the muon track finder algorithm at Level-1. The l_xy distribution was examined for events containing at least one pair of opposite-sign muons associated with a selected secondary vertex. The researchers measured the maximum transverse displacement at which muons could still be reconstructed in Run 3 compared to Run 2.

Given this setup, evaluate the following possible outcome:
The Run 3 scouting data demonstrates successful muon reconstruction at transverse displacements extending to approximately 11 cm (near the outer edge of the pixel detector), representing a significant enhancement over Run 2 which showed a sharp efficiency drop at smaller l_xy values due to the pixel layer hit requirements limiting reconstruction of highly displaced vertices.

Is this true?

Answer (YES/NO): NO